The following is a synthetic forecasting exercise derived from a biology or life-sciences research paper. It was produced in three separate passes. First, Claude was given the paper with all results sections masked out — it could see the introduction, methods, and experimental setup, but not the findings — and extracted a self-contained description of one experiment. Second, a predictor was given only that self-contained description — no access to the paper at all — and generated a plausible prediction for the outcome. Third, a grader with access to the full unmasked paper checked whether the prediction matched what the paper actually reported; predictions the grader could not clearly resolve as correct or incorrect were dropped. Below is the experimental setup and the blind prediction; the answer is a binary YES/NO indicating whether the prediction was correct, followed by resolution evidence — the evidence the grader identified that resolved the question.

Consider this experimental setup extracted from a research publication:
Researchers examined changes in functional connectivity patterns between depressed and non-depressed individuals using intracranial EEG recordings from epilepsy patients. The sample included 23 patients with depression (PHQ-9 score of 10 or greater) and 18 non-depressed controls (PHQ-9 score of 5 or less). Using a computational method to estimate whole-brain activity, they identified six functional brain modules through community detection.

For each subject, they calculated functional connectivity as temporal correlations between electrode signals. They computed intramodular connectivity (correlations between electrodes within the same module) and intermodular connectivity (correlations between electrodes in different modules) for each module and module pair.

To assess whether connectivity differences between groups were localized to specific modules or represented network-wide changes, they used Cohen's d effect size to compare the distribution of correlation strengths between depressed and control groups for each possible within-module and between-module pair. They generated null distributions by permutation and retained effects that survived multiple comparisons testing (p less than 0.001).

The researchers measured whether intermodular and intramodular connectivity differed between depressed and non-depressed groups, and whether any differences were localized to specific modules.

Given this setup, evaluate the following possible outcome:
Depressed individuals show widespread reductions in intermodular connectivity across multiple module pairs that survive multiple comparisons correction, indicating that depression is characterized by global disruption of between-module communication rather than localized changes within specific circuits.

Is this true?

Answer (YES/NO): NO